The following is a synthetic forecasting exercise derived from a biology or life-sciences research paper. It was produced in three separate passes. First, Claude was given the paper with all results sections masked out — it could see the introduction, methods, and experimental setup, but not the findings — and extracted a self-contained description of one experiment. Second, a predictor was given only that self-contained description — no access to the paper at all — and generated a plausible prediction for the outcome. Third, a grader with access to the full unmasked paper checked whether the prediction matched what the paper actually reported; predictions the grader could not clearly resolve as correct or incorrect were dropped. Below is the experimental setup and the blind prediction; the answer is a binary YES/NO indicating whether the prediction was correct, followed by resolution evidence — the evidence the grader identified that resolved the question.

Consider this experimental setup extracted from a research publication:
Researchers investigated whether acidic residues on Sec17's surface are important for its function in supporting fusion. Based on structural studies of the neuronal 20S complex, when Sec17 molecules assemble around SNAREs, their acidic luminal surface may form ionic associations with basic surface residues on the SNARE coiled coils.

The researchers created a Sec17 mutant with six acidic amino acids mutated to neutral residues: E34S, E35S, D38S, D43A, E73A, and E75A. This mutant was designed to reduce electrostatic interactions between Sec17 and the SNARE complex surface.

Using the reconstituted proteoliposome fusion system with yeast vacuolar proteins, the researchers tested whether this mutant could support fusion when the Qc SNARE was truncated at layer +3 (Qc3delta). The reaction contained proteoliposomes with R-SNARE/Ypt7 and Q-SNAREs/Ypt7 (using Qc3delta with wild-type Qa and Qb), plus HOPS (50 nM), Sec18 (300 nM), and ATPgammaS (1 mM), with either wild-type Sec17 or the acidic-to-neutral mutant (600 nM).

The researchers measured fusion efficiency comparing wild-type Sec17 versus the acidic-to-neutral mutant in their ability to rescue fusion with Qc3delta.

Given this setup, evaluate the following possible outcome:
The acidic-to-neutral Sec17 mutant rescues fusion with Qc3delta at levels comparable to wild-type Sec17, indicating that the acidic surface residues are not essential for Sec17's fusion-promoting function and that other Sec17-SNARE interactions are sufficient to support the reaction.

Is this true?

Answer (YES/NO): YES